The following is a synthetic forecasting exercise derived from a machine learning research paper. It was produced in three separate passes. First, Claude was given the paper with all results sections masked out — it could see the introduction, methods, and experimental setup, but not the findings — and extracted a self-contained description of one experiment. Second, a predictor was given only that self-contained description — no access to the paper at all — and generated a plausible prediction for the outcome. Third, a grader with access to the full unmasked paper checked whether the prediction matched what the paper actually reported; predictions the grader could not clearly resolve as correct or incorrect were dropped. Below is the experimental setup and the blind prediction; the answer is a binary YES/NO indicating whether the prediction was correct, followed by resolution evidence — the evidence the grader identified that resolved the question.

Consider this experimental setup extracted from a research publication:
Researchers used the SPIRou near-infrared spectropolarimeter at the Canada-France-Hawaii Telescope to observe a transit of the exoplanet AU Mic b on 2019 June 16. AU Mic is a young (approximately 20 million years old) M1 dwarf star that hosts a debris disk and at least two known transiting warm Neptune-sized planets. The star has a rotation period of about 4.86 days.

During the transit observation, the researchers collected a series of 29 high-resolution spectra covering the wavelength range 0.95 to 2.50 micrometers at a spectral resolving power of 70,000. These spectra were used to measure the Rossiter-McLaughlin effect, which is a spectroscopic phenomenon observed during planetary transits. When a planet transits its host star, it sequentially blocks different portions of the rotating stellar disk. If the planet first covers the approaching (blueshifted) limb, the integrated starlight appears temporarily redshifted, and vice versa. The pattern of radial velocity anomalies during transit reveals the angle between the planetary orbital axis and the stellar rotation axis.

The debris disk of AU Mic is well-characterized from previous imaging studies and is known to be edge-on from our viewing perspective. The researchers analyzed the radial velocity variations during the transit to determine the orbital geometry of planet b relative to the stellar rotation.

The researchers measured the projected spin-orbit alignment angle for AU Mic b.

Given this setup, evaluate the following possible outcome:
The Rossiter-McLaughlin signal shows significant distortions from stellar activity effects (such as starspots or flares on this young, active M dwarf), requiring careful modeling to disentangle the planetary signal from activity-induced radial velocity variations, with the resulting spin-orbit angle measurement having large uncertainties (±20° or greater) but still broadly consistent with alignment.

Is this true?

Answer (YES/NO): NO